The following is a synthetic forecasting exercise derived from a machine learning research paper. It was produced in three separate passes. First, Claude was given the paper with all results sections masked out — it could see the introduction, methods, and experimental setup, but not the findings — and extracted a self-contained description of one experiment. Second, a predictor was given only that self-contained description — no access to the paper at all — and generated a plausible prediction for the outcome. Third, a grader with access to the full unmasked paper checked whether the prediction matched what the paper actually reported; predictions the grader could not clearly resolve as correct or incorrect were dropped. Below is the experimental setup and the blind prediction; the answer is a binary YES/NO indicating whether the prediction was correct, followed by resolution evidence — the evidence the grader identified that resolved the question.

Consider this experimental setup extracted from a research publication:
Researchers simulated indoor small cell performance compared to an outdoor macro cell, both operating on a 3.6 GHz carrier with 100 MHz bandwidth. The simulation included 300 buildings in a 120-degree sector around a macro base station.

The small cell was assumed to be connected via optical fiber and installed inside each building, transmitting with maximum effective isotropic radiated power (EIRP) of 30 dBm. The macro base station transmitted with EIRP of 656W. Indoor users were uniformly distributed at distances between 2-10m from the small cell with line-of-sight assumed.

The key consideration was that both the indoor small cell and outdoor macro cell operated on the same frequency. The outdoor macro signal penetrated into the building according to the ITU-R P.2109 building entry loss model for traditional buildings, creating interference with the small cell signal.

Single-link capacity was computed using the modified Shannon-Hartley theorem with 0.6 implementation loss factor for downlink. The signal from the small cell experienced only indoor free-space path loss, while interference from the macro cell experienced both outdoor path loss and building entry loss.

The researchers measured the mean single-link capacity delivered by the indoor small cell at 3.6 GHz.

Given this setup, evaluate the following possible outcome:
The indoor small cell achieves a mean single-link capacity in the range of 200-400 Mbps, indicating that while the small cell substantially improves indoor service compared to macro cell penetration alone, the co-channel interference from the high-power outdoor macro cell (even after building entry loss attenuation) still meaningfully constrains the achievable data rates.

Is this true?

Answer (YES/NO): NO